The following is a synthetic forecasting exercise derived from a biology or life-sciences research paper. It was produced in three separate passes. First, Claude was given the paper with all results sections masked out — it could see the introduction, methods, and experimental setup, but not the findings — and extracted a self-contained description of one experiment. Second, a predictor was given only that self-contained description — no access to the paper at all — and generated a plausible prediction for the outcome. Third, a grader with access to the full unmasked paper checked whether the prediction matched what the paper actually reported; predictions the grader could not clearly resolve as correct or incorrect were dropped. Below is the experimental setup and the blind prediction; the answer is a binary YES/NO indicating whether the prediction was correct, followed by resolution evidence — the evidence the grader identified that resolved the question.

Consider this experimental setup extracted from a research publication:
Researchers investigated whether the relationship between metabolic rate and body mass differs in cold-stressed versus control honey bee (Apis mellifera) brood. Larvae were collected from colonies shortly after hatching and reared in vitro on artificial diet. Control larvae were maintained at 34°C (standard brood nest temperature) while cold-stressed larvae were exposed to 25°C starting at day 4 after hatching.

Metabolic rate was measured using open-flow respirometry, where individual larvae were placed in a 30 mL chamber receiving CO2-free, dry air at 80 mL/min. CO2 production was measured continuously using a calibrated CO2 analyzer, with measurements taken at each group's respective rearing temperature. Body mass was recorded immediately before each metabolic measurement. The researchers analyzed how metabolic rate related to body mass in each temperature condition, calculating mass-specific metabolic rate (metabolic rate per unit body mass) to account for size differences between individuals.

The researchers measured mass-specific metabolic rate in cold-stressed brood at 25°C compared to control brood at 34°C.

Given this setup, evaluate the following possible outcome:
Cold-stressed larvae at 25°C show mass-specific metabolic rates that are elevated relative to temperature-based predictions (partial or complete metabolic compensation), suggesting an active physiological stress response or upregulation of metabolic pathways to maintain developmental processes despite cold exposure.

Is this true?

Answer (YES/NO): YES